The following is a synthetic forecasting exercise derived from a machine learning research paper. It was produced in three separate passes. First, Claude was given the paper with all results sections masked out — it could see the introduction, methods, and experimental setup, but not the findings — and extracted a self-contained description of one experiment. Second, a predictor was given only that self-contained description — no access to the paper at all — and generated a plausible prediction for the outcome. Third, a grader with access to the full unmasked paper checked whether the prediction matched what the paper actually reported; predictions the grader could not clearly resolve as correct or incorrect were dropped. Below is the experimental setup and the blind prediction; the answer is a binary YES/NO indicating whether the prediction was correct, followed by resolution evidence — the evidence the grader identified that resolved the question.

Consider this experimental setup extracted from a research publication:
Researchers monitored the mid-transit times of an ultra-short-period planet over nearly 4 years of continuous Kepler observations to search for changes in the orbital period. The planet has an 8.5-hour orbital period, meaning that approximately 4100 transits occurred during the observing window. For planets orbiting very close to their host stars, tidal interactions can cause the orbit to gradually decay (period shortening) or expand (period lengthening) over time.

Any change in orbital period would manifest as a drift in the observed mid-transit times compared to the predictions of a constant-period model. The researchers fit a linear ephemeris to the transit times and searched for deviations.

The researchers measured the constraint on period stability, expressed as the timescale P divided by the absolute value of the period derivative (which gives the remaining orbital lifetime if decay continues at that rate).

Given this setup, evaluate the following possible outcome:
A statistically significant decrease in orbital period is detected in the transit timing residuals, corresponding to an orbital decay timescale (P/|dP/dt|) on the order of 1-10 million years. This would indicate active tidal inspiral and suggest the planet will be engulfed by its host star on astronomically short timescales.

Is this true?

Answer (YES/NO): NO